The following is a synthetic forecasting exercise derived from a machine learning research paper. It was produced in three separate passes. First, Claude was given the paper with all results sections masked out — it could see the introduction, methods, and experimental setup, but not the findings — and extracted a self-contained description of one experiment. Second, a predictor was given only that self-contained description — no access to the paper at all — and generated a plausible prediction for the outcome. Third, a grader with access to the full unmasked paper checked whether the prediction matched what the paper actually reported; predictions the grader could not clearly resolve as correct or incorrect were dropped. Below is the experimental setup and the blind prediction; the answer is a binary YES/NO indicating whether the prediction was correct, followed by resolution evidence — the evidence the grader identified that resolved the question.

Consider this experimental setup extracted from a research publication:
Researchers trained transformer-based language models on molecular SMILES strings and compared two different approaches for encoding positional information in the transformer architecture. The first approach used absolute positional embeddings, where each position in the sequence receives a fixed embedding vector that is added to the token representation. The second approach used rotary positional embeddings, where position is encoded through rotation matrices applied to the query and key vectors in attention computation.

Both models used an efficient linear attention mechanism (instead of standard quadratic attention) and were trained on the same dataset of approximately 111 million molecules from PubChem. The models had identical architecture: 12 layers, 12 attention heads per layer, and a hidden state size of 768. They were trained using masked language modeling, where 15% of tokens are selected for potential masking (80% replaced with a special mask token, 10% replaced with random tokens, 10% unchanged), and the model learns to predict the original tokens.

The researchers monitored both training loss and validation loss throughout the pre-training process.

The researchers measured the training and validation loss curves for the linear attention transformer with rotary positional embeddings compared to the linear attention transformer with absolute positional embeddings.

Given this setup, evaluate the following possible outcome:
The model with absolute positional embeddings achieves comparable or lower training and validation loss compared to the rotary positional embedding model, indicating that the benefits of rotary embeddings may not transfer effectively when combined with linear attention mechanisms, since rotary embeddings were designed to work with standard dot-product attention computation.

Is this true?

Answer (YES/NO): NO